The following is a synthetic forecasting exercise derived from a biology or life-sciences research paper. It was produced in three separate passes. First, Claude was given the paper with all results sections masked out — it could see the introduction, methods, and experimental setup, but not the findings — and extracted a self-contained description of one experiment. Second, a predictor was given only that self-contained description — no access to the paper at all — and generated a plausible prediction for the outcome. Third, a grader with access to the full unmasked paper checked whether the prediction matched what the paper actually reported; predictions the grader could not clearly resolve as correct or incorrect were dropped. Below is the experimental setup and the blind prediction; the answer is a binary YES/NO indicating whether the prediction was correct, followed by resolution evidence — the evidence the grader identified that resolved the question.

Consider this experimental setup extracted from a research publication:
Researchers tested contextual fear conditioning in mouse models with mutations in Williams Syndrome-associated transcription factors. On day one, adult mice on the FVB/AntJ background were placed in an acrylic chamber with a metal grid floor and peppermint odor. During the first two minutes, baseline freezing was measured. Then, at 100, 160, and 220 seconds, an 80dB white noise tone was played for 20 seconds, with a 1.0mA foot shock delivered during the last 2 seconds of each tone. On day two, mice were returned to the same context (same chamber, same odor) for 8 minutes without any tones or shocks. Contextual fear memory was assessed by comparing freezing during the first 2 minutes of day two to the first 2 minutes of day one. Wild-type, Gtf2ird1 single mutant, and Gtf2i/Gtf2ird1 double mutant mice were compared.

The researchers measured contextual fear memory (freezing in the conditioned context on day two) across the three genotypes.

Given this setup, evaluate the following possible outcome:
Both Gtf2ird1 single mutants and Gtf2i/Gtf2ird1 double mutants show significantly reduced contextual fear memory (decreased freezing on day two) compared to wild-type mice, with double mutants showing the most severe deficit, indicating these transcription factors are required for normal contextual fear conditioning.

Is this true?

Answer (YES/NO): NO